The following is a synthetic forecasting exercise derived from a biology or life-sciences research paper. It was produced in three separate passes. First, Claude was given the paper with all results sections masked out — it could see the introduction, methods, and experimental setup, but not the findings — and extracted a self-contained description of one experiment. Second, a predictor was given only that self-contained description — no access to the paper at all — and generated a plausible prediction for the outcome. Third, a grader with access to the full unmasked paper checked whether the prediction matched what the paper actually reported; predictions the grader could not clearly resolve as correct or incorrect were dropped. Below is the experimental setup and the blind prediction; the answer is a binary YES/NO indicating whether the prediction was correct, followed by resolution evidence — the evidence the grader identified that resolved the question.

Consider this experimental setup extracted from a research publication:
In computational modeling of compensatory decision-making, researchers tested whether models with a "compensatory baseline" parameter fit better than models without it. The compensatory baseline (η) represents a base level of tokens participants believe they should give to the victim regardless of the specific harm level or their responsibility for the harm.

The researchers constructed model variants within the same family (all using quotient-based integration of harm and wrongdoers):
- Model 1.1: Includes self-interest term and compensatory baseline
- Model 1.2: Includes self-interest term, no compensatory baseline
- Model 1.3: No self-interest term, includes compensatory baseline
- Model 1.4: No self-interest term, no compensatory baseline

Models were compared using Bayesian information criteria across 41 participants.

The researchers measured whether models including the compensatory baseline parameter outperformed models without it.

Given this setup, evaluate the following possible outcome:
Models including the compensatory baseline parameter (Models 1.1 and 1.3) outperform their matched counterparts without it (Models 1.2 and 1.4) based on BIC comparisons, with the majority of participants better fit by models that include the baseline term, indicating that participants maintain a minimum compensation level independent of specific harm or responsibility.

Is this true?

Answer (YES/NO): NO